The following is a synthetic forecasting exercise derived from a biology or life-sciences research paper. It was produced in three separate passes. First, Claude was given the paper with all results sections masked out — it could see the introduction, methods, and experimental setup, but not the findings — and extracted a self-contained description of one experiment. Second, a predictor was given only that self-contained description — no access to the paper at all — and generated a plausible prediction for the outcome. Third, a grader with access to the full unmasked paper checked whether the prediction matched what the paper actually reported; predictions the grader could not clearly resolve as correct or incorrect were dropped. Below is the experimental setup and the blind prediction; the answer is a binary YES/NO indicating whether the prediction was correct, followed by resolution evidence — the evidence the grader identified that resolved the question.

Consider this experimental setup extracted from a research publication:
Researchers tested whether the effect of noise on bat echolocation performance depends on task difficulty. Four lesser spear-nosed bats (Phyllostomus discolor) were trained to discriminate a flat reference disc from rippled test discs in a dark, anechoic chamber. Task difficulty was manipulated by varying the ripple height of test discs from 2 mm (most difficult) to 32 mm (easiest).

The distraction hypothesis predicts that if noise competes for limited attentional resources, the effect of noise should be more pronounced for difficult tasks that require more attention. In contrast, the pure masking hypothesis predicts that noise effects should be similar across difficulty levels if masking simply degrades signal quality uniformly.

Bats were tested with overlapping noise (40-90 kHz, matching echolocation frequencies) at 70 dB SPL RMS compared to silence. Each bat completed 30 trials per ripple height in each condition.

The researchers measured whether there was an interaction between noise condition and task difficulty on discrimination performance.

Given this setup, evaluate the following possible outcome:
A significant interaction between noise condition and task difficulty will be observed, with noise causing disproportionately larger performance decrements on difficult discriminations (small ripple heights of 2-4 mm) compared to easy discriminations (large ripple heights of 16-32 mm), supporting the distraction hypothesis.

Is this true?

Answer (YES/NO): NO